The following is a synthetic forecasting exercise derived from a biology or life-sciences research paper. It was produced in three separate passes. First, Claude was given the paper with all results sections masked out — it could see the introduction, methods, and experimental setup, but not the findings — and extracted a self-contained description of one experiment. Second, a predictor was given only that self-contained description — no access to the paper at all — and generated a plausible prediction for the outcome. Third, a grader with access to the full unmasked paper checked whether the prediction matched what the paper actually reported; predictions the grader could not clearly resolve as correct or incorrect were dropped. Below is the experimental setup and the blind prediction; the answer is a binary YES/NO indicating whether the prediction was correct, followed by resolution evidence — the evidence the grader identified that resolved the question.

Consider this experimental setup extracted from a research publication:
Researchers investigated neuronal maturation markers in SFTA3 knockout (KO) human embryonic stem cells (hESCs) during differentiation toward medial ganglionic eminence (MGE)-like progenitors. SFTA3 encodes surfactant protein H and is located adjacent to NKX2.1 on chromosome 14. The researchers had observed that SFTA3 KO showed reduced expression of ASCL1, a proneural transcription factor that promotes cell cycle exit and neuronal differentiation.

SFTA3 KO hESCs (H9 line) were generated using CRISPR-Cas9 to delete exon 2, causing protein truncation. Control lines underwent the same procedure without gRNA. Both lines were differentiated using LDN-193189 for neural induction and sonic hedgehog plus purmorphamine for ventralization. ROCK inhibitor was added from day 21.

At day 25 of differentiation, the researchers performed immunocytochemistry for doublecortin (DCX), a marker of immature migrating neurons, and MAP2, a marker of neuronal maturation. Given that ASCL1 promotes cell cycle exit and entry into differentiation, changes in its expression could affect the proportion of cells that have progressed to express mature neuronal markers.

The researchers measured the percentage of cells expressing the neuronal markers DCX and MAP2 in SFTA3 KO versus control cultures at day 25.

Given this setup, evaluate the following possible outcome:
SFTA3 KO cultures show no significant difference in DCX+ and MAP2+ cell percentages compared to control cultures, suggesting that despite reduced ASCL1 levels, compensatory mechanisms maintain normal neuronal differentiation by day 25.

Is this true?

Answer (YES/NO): NO